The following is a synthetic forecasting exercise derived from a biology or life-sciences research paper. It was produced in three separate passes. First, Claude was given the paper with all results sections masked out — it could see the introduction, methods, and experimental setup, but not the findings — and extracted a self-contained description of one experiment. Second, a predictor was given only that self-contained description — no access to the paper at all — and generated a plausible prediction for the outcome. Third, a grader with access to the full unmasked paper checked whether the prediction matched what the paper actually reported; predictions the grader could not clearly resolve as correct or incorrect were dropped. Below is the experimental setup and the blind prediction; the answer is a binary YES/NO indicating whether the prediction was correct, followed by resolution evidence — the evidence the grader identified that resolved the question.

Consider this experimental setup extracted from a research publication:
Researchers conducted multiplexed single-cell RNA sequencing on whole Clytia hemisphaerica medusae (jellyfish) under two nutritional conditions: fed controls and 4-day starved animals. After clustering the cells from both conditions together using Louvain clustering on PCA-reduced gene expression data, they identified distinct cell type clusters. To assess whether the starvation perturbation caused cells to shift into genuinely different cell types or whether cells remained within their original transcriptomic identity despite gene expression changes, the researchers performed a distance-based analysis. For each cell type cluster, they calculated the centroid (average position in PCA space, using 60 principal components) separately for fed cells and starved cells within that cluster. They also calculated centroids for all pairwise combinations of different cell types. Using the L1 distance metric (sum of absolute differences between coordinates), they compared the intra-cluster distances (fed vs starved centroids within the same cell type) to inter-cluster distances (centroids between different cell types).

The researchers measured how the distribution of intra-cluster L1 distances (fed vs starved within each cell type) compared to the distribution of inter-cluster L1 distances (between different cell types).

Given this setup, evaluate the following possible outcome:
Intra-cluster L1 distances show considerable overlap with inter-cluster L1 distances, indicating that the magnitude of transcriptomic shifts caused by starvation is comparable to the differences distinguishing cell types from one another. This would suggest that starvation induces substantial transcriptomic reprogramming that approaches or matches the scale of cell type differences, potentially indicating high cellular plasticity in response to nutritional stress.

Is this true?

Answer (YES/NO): NO